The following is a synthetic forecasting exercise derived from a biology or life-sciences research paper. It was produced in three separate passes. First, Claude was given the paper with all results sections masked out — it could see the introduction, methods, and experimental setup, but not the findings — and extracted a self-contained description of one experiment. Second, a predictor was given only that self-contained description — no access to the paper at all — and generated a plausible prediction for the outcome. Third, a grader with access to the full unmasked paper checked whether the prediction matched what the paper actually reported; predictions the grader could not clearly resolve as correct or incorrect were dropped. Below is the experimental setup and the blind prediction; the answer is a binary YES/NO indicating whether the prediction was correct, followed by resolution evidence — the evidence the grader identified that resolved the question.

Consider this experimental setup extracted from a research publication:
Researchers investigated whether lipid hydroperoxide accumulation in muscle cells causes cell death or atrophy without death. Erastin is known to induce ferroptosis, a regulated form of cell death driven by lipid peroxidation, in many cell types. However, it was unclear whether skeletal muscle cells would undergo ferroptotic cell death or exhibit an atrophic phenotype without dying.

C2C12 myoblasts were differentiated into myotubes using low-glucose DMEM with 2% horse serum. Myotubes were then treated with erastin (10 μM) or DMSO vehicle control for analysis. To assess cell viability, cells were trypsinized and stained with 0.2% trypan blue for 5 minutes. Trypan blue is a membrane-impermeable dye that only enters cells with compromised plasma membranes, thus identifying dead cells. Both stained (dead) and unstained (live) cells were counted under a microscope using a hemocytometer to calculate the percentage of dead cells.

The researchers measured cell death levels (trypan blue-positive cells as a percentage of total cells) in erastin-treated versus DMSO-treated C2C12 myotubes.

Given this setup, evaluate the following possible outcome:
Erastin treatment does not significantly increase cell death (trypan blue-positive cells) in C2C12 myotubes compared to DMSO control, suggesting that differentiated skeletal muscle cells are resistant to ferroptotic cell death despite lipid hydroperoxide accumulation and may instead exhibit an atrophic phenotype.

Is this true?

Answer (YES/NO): NO